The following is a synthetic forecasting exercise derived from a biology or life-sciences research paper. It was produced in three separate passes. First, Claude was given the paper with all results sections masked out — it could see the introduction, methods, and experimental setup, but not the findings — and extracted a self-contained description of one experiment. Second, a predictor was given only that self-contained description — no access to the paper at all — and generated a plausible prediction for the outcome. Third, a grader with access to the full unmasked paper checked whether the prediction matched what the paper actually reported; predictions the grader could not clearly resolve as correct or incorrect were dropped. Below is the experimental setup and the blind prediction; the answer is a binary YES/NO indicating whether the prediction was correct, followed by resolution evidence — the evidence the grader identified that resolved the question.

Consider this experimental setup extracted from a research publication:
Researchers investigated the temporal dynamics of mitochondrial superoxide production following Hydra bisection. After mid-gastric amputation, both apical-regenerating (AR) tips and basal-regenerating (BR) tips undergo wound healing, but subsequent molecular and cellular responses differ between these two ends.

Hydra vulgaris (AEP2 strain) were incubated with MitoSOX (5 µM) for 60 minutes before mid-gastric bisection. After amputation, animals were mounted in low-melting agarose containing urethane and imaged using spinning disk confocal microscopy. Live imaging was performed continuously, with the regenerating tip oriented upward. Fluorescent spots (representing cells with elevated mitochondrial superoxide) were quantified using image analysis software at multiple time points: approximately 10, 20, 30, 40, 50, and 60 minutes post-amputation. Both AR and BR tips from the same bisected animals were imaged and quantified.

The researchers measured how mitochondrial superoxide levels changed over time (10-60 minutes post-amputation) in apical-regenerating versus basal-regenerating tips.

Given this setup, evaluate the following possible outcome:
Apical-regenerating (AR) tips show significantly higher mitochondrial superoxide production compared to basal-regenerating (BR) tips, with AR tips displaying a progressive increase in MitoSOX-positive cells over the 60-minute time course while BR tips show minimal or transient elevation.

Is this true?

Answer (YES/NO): NO